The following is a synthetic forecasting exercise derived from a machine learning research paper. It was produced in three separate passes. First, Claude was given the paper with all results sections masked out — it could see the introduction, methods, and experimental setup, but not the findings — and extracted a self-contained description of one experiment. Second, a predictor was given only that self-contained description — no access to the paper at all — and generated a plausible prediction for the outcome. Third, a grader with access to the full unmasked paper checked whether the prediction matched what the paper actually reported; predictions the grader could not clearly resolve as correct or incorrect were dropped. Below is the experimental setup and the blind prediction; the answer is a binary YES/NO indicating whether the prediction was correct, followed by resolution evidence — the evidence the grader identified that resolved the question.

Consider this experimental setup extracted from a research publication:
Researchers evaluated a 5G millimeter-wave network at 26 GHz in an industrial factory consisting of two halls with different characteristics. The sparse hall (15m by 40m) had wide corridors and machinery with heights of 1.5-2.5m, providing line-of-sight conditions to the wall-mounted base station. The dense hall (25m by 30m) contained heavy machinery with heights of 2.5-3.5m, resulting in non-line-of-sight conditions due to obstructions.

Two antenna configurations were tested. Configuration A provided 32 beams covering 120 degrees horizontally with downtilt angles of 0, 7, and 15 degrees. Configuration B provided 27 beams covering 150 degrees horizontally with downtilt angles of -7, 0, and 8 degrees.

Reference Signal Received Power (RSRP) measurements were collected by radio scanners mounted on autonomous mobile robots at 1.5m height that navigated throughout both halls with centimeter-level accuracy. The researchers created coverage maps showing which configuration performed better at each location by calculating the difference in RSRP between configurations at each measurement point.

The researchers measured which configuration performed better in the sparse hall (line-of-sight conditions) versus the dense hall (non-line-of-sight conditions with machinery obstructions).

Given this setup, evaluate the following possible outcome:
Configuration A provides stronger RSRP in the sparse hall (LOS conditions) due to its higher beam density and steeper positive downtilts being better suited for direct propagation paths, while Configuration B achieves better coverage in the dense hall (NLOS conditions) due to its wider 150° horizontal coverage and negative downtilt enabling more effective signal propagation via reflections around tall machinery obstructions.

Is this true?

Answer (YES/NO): NO